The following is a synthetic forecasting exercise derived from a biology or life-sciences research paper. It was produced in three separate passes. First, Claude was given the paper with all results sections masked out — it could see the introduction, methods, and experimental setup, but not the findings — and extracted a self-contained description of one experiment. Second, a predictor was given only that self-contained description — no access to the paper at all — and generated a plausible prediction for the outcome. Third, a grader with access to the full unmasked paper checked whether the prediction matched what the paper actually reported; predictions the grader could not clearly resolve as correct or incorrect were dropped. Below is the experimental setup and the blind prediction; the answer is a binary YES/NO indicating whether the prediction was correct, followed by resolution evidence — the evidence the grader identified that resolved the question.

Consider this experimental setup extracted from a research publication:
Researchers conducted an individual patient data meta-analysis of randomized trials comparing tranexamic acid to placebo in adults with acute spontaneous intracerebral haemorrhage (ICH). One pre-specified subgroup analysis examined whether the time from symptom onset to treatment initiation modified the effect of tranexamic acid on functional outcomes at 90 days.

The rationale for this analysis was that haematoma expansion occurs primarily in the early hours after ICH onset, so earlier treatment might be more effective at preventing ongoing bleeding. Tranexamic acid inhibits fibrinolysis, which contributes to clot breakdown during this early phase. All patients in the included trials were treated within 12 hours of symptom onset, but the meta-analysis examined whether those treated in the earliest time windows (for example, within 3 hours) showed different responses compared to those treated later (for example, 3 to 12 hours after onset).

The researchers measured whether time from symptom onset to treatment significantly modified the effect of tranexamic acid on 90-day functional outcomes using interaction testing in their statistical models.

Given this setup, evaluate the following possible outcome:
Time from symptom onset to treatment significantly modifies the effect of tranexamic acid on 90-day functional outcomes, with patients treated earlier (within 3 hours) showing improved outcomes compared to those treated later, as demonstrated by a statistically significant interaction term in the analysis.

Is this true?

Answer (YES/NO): NO